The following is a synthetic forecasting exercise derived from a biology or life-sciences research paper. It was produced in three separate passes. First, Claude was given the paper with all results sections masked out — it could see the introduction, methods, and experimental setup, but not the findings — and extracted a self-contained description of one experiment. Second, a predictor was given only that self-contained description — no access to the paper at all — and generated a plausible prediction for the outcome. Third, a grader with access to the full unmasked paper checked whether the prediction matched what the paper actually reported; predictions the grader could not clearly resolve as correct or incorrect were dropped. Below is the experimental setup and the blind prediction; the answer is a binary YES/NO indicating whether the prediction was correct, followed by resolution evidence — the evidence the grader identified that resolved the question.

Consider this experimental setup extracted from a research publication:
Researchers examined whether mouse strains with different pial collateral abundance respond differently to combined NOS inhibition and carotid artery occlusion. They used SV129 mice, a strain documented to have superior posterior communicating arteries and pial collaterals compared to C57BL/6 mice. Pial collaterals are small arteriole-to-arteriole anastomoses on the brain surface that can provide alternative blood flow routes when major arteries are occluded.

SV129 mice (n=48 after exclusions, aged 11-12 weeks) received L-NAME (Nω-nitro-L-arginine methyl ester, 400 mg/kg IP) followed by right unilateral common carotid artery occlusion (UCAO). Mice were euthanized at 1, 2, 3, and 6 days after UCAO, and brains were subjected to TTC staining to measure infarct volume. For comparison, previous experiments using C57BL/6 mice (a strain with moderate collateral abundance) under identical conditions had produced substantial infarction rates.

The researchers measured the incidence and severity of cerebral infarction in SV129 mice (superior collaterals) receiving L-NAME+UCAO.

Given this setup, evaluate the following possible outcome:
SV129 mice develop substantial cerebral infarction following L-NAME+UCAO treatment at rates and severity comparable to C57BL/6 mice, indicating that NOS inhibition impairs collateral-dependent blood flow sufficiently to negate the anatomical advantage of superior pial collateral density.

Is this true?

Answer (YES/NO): NO